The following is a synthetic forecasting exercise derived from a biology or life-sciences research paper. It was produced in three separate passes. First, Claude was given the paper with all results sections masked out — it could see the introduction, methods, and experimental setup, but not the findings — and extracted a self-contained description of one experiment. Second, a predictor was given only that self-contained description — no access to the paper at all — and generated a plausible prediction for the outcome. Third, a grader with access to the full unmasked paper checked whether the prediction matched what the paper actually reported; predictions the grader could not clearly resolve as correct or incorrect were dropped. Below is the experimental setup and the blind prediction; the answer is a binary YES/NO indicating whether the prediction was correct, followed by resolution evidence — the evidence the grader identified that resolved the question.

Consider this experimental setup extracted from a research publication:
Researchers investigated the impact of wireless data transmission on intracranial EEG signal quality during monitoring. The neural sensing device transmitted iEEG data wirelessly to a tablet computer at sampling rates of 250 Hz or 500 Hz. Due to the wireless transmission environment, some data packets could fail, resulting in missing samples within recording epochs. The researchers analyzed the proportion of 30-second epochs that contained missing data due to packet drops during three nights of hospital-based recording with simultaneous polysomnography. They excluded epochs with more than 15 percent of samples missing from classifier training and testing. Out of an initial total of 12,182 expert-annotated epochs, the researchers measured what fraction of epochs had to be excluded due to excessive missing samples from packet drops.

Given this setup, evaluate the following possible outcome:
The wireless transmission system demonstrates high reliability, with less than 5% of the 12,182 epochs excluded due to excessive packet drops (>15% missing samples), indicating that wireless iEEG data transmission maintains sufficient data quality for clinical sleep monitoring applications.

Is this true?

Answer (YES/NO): NO